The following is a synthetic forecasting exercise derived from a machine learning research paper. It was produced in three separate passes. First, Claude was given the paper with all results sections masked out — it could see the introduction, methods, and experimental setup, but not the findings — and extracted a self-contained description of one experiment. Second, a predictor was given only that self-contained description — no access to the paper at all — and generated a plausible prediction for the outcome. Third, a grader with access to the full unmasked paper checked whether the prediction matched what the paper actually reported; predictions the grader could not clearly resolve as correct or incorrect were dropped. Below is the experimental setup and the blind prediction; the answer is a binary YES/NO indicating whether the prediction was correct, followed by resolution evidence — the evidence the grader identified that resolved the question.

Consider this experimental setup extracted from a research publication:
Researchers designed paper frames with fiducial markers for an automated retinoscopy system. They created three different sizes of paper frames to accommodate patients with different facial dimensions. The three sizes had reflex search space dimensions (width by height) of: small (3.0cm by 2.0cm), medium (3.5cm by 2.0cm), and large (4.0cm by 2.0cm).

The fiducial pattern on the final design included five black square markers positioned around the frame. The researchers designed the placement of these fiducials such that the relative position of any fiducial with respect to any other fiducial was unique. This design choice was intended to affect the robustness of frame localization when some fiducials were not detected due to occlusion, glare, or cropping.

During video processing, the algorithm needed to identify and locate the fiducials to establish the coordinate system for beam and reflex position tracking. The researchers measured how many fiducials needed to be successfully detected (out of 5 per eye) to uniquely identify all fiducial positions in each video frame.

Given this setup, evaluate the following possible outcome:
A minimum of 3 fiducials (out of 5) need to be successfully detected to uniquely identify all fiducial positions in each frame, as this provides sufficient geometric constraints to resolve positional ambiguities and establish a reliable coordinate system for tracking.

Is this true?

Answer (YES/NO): NO